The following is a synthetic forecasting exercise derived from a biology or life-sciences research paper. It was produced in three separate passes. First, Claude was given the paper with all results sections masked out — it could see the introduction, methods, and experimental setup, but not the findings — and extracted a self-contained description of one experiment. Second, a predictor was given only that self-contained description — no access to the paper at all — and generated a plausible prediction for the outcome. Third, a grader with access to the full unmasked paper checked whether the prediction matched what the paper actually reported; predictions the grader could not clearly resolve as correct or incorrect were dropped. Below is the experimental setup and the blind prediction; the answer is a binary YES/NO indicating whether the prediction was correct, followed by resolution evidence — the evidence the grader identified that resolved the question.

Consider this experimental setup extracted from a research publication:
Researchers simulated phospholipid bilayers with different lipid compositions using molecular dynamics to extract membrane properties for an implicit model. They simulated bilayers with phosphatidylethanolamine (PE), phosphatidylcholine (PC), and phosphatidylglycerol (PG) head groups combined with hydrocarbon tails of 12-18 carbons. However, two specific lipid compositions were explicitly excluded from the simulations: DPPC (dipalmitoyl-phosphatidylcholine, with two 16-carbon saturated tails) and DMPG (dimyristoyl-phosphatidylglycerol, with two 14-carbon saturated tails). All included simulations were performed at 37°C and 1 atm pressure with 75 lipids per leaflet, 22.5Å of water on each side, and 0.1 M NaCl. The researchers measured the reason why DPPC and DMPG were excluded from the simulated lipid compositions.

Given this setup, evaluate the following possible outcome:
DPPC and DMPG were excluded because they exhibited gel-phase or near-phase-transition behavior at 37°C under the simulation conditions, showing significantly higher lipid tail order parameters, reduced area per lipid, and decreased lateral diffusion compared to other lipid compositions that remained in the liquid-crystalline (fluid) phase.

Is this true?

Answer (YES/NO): NO